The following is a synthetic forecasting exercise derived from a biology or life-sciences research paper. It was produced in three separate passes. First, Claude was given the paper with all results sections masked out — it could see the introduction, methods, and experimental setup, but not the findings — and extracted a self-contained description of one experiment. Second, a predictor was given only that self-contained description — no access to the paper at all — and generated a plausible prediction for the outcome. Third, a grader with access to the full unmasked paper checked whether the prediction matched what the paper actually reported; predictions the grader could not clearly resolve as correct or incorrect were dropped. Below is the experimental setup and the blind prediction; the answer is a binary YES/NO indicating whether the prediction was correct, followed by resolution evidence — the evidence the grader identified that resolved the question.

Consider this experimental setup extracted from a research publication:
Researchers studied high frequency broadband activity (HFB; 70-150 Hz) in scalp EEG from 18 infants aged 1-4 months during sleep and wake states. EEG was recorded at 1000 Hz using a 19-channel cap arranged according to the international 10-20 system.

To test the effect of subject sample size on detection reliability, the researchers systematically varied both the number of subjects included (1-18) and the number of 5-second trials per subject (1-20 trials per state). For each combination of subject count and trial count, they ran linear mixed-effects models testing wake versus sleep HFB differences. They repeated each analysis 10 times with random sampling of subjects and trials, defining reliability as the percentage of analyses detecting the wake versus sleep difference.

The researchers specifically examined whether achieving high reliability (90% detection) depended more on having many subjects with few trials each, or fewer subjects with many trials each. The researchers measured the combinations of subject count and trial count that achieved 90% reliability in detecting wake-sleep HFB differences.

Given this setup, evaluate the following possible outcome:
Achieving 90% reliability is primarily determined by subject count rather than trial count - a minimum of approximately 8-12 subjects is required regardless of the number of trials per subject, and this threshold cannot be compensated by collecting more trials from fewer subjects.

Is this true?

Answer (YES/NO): YES